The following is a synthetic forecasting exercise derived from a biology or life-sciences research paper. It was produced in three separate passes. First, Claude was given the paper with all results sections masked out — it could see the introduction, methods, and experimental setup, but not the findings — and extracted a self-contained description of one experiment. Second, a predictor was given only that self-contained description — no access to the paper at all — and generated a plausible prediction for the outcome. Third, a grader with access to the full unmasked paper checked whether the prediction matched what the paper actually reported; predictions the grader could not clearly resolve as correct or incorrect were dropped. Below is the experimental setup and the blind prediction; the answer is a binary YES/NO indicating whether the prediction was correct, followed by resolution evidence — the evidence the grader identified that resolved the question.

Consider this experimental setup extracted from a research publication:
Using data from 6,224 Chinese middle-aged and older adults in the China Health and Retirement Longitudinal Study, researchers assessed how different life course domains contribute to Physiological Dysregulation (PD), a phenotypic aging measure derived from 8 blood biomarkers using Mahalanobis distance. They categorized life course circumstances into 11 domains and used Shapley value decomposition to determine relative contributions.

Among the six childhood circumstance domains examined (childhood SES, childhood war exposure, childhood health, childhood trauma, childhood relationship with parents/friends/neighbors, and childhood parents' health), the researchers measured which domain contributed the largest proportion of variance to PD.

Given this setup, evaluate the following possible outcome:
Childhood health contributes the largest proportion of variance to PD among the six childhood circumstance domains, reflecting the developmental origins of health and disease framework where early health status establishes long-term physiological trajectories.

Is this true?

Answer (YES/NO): NO